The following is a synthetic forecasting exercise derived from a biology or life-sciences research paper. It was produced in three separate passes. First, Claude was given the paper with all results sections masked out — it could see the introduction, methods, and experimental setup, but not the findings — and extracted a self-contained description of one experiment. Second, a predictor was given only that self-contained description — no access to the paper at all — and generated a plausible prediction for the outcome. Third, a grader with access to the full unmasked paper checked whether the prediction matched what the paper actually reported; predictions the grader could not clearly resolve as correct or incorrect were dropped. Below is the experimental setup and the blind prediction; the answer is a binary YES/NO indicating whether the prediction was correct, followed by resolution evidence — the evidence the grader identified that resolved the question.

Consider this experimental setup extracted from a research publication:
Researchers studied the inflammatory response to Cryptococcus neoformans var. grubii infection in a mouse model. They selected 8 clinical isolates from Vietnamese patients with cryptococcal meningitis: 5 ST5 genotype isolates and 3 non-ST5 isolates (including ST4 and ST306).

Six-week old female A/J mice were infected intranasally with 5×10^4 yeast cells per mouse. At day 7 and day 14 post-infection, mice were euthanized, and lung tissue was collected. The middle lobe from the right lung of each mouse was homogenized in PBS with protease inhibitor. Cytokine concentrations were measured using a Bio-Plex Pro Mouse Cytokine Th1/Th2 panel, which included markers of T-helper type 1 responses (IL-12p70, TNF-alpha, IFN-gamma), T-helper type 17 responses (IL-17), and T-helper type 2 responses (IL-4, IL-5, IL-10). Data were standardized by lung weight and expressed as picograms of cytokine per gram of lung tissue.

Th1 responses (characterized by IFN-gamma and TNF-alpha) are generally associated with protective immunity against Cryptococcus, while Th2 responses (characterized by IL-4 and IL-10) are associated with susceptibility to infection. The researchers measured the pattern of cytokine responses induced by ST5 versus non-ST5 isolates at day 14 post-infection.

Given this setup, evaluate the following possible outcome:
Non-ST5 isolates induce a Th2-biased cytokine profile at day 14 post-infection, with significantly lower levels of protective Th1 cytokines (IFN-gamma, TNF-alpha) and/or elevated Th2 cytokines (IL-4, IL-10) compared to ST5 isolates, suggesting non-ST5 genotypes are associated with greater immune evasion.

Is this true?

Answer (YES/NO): NO